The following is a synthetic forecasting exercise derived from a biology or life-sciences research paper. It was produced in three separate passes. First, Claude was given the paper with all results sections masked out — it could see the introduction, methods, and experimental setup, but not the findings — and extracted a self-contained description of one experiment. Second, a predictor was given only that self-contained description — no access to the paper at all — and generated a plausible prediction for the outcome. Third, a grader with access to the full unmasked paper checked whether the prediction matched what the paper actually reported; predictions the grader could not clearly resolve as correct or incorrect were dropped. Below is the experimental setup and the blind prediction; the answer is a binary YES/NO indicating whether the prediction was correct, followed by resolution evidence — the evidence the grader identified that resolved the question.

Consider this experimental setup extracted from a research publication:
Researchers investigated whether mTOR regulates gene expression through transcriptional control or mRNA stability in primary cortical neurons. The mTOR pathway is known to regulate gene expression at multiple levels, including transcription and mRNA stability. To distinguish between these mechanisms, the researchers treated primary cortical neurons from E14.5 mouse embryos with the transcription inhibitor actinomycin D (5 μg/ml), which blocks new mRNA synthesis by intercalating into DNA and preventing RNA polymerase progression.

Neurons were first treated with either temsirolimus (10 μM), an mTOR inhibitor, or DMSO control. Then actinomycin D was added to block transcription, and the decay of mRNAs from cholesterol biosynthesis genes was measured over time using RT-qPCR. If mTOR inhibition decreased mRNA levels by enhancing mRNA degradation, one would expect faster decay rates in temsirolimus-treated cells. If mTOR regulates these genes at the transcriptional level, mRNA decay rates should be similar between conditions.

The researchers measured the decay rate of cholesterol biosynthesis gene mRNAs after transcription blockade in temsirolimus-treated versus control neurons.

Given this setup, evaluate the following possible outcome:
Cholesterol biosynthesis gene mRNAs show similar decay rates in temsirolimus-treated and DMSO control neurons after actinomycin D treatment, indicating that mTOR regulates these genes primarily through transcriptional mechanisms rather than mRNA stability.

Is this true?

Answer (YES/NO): YES